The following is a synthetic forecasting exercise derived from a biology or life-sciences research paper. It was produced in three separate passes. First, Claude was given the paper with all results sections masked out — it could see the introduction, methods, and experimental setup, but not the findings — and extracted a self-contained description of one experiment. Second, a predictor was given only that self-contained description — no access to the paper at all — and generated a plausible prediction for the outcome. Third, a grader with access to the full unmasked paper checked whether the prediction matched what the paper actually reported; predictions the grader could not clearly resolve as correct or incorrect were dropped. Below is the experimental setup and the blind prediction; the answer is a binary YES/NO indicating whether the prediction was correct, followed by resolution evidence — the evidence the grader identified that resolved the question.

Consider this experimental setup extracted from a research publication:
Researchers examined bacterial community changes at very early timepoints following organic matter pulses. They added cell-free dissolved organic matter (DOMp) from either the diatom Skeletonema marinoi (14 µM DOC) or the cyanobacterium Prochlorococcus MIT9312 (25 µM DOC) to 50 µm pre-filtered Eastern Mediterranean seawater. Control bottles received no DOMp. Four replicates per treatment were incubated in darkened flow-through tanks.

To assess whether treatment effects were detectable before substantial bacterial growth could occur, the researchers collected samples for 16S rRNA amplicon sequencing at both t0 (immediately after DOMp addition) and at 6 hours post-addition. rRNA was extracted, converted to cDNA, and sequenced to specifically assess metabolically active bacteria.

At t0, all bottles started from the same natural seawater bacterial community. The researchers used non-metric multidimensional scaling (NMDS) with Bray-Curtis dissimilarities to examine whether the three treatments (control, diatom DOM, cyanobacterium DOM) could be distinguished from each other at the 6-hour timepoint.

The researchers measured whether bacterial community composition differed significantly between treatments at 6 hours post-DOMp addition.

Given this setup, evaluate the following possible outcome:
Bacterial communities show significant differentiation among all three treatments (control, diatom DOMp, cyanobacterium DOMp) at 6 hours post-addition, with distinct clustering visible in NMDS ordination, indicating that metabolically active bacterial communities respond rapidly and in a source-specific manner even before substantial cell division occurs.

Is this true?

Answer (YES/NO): YES